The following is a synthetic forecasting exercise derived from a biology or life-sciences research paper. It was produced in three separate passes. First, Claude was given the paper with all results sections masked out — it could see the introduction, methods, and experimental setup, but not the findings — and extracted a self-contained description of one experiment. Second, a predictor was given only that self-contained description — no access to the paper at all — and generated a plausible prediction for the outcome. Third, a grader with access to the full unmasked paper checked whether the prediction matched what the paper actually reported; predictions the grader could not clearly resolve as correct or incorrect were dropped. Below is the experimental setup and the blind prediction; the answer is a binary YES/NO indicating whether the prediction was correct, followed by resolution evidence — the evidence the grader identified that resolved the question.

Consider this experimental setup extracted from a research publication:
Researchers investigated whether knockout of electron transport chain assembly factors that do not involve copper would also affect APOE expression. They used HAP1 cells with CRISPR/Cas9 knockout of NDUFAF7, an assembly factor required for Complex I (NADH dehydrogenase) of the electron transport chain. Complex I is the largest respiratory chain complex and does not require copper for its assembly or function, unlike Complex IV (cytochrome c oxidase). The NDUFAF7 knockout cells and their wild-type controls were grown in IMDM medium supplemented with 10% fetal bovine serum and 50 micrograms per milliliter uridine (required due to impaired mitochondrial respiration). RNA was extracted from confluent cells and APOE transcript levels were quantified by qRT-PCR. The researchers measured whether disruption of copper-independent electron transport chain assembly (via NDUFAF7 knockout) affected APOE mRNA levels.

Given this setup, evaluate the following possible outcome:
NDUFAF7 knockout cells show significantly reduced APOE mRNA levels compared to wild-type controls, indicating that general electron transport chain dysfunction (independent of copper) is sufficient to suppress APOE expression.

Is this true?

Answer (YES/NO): NO